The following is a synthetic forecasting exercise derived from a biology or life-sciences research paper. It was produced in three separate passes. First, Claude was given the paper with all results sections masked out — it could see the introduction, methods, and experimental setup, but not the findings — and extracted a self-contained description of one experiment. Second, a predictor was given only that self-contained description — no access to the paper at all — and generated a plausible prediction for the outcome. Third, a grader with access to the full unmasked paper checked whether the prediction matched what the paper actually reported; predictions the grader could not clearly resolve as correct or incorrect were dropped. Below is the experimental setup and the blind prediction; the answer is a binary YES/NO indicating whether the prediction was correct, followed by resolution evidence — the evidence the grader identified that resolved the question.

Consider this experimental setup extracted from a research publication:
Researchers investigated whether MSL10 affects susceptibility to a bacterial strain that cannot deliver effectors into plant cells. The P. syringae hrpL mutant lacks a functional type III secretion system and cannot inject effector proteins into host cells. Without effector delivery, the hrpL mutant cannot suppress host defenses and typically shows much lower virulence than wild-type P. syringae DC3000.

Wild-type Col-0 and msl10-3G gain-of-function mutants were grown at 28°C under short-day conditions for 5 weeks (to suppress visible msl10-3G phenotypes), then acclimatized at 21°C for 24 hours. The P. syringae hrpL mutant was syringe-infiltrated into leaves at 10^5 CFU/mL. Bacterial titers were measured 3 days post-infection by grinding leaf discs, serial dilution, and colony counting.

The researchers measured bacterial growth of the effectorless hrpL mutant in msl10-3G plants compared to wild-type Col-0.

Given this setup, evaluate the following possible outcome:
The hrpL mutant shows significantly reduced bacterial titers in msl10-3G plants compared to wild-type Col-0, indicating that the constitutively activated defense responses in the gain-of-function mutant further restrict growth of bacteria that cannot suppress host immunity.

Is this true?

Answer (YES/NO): NO